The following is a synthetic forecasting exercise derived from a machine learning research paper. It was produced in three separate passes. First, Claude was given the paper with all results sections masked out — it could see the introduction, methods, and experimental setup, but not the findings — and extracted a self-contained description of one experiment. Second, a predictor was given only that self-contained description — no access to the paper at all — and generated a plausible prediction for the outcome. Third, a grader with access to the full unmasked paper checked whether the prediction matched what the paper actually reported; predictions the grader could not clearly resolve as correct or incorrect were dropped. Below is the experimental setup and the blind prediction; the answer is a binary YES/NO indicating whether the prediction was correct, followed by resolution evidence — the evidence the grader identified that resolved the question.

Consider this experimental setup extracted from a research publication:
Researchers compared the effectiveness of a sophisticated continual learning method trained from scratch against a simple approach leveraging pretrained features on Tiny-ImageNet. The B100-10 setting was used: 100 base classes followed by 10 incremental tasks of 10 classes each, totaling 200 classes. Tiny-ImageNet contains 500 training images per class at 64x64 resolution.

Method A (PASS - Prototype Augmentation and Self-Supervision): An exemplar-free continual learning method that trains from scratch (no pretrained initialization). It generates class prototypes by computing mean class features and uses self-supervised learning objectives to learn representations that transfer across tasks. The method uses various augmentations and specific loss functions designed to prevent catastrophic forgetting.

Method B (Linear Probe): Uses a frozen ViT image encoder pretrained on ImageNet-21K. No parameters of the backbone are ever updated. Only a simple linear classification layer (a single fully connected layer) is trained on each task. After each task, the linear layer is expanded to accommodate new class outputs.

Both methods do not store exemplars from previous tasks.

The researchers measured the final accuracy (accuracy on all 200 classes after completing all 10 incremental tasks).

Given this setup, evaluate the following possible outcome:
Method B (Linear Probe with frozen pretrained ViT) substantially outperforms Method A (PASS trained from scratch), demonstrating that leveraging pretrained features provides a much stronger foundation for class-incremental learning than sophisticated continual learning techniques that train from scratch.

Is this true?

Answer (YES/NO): YES